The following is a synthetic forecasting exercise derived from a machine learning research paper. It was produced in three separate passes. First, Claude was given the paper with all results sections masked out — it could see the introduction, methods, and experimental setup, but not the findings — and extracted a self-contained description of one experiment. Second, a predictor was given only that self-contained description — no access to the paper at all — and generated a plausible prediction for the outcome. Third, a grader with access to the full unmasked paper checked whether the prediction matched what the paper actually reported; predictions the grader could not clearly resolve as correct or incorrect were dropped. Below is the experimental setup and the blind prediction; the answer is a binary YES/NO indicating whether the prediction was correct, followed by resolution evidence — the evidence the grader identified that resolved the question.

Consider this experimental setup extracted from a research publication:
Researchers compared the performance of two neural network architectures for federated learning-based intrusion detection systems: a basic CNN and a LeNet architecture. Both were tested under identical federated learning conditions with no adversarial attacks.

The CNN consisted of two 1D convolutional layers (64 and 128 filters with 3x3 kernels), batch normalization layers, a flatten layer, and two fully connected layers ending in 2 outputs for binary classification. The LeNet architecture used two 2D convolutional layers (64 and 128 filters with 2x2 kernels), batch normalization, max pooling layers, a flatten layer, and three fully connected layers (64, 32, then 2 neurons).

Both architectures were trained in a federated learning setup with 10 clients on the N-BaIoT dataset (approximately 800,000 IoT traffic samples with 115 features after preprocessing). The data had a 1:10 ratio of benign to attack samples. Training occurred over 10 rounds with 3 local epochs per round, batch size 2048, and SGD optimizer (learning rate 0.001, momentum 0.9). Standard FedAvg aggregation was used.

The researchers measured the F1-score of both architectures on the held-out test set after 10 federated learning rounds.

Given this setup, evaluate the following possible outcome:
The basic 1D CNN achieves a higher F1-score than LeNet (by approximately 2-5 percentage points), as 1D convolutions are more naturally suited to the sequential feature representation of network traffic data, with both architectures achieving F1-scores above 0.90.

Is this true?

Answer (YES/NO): NO